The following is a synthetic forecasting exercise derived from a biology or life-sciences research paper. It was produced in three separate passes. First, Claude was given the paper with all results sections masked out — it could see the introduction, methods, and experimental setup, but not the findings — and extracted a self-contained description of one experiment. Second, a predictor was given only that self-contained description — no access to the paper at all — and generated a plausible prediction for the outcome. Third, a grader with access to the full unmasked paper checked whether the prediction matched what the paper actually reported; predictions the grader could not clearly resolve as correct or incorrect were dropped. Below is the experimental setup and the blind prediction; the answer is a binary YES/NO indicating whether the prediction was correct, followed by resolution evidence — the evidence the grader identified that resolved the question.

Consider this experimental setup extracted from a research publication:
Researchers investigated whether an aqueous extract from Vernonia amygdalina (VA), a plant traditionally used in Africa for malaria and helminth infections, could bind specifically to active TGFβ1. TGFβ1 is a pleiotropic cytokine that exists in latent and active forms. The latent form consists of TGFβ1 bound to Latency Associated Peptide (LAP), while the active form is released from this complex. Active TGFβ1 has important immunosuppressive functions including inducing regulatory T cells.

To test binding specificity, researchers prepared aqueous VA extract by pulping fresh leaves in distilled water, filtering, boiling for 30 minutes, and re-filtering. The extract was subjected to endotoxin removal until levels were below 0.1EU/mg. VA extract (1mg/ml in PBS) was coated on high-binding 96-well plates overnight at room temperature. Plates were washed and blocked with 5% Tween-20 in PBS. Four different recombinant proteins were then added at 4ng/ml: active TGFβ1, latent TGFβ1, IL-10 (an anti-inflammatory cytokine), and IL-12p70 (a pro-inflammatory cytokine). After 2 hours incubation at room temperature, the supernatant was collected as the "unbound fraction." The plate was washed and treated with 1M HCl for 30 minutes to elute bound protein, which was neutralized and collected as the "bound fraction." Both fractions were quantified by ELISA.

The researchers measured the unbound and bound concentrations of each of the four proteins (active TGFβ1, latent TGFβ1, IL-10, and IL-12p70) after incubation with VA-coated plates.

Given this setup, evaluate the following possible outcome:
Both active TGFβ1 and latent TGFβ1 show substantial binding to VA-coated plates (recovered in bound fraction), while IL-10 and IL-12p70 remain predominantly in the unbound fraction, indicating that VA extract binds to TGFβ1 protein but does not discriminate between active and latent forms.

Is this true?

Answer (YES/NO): NO